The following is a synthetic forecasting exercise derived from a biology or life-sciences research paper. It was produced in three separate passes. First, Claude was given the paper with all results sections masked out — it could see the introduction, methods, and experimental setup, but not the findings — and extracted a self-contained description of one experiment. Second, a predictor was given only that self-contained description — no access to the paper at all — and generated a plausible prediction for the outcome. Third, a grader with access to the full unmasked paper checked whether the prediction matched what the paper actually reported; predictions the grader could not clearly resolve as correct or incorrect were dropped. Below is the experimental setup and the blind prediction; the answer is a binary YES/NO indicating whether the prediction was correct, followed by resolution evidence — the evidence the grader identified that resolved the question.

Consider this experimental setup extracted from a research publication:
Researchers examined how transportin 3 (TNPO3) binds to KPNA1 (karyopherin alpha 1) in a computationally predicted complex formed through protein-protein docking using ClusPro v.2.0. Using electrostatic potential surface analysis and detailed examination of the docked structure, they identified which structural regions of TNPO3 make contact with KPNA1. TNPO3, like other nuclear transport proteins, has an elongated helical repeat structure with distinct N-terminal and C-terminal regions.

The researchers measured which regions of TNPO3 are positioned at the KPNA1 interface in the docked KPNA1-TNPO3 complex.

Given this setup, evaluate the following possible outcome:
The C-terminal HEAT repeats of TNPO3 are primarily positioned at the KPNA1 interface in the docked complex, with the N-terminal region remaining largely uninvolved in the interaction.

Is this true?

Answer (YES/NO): NO